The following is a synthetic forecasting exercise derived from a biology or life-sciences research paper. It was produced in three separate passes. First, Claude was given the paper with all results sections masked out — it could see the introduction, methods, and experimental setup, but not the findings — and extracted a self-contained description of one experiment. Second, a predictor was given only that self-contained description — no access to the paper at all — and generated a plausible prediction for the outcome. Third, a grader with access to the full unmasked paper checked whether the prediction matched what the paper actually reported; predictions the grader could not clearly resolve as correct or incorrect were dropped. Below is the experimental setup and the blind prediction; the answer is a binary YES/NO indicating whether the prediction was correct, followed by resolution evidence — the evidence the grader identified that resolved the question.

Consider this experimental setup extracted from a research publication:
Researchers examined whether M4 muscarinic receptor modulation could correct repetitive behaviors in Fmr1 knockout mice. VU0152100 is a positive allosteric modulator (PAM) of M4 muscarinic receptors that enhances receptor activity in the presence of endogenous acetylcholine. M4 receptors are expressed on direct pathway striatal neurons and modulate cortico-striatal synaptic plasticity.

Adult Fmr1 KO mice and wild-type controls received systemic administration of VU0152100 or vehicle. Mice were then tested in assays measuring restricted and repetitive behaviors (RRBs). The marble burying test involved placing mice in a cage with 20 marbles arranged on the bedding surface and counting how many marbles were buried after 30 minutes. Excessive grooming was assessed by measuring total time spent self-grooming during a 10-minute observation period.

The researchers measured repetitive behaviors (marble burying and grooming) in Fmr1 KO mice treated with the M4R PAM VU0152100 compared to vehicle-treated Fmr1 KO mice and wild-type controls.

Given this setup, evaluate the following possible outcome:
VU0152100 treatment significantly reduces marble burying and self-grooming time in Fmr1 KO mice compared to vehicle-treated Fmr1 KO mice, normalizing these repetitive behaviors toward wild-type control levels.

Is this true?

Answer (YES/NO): YES